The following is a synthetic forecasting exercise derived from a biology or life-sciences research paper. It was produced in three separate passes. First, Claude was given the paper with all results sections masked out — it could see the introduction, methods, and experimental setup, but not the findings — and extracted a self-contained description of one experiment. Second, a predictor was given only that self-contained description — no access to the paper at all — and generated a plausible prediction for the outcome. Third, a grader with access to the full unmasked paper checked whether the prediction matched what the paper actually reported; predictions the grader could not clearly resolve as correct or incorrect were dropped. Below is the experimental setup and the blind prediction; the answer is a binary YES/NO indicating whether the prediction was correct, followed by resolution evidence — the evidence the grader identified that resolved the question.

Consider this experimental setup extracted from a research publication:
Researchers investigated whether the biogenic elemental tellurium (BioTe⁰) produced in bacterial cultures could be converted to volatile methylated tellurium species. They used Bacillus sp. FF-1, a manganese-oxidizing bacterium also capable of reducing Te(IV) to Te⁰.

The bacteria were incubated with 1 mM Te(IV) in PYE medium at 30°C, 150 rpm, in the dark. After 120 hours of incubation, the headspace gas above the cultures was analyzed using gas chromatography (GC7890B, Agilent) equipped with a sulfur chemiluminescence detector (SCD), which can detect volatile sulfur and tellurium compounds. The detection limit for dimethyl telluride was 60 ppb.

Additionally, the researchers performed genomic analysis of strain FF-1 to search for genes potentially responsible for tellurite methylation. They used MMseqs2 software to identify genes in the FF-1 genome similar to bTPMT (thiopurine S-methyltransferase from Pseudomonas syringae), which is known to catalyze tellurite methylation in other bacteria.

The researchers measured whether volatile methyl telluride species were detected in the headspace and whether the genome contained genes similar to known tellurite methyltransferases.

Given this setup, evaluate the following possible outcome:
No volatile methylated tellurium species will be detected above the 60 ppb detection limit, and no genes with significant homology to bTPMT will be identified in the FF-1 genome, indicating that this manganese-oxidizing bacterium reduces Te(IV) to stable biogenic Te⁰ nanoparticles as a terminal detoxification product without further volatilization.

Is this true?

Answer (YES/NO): YES